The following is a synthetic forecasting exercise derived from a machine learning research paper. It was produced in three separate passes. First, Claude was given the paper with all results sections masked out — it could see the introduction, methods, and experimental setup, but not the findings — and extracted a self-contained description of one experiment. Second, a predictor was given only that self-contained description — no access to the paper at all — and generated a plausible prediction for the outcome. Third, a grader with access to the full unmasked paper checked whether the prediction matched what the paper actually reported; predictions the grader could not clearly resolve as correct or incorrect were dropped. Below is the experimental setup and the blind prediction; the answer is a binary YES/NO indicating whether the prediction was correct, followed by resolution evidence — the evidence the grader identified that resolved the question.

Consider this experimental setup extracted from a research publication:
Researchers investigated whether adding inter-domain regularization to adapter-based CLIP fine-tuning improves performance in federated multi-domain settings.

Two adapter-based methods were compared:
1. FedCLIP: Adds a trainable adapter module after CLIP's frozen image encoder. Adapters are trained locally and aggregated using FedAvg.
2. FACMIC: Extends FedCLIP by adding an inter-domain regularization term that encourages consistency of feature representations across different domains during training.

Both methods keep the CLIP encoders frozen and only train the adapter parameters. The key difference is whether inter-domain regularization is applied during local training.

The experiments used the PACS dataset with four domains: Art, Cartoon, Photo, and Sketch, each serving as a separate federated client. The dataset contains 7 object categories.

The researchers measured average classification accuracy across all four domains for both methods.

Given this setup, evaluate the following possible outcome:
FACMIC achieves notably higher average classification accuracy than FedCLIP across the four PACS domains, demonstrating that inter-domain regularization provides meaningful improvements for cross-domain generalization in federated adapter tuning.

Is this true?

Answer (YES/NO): NO